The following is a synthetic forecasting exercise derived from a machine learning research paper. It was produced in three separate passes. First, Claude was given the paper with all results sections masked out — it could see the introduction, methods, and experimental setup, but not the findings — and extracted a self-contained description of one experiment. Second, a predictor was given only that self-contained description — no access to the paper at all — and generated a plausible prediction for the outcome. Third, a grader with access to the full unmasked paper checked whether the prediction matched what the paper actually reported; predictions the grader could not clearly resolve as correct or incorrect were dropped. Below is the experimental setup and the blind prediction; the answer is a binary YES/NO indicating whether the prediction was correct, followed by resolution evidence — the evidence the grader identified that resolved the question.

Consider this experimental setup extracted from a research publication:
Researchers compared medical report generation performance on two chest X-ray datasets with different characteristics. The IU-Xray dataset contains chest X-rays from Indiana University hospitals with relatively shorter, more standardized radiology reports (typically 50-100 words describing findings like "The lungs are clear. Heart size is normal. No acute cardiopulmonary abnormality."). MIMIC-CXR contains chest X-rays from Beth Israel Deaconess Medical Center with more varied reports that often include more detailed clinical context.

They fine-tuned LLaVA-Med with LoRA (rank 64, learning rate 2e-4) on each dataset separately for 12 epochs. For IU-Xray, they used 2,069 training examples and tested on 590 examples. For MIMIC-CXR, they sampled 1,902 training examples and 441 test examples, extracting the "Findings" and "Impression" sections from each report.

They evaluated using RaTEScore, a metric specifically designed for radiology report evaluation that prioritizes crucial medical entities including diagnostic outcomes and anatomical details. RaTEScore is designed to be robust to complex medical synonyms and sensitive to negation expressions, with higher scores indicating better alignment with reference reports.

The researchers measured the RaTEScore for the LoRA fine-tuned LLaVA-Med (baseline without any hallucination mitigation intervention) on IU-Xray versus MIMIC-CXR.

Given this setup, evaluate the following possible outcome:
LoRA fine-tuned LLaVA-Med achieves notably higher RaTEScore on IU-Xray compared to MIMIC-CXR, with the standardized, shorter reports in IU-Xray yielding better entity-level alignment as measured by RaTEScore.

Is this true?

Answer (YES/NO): YES